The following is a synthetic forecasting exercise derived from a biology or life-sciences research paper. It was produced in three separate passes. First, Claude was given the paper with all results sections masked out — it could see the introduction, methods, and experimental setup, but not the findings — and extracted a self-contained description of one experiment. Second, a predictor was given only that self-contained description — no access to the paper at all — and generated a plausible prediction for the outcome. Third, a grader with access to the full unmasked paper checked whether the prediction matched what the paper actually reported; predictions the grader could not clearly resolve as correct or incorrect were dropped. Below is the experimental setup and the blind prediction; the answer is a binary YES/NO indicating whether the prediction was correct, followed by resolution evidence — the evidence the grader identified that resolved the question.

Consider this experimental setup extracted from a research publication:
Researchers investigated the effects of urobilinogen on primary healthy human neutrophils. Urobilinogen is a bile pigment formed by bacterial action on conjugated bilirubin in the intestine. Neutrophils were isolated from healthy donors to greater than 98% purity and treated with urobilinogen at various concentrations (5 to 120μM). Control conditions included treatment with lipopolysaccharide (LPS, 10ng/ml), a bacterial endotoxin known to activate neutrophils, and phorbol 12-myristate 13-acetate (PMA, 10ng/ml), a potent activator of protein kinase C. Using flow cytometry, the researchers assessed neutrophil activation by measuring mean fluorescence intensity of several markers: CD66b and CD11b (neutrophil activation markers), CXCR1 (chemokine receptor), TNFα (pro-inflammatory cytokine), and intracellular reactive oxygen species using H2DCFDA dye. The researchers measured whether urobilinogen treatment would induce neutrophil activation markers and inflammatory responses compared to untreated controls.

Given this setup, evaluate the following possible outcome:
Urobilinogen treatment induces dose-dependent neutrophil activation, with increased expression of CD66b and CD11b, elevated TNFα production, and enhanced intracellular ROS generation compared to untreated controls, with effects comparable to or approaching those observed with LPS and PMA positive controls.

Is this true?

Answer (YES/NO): NO